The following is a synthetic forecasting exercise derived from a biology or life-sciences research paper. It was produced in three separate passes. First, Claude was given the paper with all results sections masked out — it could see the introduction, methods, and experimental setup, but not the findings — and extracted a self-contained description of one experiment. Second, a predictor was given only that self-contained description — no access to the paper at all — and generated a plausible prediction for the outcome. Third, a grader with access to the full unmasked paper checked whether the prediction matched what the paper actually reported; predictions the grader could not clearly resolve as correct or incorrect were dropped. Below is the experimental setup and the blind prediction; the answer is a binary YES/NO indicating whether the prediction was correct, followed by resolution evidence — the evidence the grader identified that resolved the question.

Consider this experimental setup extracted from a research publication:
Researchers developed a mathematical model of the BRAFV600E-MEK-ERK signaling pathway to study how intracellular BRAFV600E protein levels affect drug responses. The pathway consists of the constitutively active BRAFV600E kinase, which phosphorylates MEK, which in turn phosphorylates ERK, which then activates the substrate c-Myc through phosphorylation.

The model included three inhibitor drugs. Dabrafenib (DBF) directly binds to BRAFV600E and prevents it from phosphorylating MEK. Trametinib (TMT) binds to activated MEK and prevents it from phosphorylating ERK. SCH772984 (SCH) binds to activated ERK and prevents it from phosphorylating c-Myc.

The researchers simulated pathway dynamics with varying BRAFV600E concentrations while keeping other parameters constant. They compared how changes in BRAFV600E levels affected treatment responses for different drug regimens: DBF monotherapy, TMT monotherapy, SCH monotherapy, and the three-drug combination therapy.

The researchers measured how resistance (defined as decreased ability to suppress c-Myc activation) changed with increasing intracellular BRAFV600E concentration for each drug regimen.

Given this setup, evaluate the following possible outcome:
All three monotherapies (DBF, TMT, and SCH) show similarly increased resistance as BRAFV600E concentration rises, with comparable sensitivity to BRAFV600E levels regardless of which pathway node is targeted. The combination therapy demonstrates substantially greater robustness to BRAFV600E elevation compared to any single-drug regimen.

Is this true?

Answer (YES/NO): NO